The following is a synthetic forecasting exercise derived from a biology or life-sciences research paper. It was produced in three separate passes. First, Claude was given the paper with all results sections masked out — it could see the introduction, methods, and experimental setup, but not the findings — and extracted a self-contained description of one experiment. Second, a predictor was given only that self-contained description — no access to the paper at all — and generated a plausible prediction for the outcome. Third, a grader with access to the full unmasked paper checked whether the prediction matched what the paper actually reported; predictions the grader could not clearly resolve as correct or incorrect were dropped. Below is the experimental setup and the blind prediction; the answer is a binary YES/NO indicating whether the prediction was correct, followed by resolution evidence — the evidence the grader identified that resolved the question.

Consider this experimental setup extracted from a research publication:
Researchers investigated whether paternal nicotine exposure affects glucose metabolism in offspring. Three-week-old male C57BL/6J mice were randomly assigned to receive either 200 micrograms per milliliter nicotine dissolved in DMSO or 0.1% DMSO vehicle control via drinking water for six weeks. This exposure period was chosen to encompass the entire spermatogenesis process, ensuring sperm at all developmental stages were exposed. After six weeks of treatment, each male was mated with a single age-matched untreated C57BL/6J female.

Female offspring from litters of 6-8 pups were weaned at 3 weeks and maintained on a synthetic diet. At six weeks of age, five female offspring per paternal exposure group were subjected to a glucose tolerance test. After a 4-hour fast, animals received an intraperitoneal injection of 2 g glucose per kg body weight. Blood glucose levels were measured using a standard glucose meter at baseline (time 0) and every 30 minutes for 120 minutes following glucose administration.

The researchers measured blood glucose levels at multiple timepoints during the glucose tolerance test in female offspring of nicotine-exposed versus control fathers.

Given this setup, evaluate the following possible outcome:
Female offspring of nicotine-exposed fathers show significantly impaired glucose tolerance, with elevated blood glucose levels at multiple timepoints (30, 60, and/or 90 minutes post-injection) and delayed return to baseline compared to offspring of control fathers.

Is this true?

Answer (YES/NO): NO